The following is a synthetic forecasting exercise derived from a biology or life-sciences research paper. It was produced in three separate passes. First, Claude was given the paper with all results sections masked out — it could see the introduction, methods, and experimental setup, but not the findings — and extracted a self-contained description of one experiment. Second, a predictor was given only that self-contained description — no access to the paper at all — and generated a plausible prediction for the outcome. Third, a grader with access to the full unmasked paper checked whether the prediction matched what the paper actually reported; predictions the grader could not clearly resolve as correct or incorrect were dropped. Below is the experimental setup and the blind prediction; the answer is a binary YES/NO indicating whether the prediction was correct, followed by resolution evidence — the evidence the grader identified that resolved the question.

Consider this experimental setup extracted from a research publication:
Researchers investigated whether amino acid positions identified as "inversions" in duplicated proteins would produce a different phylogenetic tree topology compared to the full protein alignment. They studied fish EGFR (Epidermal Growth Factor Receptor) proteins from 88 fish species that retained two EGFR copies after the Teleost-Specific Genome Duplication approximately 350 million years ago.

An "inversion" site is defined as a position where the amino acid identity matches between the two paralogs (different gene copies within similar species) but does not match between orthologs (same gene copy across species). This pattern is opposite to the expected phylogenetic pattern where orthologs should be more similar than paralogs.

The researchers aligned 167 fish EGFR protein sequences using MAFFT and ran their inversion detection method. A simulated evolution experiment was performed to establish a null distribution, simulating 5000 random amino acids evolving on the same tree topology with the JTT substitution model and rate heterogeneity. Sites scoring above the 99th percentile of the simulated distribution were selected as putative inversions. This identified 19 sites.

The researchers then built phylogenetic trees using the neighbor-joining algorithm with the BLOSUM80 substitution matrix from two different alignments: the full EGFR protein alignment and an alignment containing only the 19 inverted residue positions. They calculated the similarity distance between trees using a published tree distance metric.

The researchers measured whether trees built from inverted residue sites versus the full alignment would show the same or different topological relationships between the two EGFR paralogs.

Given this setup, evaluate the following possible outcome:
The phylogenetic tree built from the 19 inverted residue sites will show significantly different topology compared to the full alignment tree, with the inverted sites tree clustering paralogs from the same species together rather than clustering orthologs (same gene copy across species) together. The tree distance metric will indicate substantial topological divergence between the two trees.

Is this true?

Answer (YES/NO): NO